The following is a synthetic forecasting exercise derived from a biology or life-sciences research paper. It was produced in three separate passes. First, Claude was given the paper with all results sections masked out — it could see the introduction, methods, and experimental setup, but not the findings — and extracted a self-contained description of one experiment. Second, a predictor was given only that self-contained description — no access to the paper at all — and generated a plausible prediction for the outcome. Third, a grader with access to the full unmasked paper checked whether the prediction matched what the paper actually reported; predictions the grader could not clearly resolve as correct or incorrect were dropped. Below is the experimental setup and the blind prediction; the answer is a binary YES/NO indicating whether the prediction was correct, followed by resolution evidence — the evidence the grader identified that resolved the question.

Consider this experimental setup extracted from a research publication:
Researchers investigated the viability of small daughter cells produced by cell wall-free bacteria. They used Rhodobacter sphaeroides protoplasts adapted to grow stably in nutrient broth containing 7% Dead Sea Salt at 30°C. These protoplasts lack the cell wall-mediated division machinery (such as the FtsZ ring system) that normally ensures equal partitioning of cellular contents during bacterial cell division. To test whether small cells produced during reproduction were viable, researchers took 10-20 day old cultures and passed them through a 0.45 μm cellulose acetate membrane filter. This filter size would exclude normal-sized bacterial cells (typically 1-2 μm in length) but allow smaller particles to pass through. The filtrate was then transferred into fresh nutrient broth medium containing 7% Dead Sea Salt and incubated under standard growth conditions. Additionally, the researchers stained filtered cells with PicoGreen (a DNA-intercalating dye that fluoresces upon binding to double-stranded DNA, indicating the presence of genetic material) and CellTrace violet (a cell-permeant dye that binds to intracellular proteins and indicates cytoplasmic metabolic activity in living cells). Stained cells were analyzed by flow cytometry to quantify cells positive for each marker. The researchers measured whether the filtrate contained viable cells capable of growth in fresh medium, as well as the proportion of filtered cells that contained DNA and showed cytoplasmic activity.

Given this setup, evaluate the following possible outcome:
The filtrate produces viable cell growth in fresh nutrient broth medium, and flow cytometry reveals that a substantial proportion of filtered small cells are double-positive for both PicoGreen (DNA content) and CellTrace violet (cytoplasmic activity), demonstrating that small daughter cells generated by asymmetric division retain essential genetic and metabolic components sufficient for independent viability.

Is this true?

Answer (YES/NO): YES